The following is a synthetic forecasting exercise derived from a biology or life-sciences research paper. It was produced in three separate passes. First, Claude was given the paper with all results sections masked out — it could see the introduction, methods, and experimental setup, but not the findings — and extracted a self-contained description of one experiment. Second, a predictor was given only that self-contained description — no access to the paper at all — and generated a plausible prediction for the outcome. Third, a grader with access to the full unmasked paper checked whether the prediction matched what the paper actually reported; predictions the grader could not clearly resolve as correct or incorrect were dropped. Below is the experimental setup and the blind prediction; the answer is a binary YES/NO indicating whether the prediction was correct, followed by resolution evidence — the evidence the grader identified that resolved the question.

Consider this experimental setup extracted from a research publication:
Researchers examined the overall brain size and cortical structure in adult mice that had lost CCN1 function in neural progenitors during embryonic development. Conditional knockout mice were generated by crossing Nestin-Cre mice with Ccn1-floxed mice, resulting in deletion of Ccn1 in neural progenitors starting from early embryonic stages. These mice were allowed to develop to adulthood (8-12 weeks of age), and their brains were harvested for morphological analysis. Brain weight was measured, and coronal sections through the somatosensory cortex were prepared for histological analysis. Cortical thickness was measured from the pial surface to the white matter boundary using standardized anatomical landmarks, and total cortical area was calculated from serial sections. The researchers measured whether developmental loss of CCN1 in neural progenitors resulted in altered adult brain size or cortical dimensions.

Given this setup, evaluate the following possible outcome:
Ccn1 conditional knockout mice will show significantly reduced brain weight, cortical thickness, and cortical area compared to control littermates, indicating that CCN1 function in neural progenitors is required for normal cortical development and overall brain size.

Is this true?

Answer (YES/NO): NO